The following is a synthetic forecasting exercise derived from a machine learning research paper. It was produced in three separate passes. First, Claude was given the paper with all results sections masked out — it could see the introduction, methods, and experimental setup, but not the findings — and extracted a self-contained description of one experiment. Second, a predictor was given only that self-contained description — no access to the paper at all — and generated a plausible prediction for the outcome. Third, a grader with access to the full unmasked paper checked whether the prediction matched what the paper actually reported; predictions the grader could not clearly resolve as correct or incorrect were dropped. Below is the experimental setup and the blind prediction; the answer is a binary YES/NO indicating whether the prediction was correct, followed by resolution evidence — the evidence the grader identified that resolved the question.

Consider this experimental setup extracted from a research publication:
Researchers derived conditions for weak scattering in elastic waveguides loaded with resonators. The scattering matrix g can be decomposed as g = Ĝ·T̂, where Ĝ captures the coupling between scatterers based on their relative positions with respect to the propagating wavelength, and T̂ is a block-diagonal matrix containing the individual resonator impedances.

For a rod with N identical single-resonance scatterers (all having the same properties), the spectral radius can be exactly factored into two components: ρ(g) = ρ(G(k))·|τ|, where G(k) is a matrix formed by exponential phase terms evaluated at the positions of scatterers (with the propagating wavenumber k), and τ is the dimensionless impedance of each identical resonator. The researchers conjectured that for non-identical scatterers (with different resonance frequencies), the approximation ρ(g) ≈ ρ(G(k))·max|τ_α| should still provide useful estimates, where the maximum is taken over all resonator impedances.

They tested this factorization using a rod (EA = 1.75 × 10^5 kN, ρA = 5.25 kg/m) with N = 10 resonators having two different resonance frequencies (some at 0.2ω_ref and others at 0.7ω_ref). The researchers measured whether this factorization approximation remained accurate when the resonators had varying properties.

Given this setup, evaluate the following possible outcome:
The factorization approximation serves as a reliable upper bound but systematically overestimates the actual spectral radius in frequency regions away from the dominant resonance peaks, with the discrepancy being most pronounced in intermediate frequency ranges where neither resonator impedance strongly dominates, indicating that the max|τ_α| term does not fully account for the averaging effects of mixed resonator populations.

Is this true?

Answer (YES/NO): NO